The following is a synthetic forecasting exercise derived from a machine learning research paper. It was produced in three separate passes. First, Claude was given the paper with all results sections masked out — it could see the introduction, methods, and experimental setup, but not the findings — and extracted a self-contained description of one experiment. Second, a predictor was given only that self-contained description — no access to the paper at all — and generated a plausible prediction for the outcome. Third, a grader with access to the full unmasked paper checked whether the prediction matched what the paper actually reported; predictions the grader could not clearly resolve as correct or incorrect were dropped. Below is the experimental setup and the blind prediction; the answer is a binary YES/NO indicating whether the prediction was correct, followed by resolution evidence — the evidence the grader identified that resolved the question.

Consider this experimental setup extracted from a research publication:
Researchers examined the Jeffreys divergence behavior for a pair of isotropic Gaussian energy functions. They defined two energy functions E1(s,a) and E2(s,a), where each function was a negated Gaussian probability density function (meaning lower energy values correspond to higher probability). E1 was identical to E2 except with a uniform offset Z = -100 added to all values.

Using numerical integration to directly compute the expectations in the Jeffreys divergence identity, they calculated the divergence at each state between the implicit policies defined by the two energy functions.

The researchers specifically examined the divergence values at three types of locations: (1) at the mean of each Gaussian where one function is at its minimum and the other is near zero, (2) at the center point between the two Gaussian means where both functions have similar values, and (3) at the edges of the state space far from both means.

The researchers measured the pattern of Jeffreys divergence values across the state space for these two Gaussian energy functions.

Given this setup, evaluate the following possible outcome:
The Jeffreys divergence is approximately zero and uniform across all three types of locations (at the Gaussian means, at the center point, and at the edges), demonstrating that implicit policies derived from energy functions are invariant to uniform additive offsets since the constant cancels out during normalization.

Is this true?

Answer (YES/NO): NO